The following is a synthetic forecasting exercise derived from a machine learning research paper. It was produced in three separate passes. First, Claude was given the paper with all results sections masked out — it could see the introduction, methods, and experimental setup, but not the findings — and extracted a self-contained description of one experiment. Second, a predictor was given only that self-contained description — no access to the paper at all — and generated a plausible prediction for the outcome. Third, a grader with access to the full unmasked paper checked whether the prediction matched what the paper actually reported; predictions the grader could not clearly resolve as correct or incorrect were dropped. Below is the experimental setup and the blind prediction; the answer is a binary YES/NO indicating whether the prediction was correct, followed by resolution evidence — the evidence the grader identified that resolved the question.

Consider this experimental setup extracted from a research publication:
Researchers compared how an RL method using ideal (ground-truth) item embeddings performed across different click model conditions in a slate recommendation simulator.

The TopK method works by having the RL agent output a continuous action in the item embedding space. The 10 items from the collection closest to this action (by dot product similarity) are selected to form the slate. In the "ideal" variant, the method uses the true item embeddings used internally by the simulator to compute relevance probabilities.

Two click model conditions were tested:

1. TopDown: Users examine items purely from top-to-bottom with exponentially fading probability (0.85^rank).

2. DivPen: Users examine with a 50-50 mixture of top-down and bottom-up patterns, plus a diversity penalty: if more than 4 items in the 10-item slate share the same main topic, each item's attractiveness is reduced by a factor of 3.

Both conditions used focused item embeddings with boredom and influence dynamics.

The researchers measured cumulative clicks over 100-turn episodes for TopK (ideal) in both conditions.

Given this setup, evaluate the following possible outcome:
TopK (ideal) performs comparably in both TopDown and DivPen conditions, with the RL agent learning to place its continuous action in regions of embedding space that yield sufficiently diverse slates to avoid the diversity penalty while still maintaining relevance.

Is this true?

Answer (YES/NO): NO